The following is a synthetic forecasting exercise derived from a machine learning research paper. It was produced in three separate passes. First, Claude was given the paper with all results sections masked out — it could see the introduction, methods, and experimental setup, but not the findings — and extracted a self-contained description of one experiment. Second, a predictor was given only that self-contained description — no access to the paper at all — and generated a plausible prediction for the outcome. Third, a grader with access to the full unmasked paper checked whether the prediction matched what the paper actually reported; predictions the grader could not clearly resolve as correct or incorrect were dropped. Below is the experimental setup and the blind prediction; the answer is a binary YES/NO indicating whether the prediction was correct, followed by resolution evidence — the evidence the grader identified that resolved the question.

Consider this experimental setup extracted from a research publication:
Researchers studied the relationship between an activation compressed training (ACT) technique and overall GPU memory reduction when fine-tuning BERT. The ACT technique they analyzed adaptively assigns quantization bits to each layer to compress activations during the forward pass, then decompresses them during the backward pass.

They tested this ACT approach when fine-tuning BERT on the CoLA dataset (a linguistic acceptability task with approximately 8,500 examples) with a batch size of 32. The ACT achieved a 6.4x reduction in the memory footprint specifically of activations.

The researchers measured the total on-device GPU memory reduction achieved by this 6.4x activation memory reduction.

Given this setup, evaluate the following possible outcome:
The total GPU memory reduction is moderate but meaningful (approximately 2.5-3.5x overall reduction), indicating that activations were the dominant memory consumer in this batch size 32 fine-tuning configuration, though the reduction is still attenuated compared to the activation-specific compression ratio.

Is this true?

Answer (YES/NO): NO